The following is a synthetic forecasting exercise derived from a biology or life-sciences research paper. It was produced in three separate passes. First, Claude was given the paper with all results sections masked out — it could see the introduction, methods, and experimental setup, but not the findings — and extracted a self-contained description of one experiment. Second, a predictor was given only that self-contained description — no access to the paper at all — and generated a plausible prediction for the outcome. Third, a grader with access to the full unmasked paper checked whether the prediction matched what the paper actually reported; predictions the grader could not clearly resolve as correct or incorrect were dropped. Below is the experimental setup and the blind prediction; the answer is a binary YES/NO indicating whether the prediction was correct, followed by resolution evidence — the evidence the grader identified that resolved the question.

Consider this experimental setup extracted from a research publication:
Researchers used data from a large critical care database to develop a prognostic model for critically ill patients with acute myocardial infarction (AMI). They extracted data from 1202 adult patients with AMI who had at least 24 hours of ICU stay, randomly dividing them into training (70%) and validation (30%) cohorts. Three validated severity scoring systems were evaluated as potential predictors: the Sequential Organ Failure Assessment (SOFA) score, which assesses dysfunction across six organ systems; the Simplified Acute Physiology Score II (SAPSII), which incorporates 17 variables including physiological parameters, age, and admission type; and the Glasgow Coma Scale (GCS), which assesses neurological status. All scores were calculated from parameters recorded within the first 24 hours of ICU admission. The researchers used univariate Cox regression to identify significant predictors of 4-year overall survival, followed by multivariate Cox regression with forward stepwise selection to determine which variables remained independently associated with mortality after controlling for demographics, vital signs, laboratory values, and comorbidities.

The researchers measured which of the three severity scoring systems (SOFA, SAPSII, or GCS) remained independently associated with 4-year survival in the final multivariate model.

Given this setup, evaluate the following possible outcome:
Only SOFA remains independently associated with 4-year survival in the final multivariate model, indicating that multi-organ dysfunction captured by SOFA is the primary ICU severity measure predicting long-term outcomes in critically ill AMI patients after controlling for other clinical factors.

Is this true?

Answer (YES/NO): NO